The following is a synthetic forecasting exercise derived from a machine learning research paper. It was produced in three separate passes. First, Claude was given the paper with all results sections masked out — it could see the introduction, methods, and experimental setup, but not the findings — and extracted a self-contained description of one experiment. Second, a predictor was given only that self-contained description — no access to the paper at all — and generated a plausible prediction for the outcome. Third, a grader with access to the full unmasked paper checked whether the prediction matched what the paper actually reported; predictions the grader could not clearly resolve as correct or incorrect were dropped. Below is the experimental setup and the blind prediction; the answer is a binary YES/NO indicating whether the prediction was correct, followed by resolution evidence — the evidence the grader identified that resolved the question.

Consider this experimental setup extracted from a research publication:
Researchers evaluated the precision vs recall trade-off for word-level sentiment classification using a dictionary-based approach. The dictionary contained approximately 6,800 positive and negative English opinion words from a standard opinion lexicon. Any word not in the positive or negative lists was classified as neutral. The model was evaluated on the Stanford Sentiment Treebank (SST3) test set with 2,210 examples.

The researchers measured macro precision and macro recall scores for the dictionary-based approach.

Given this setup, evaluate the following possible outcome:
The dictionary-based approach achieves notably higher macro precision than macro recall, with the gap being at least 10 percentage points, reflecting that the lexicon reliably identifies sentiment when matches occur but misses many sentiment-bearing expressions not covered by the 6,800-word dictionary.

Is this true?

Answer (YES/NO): YES